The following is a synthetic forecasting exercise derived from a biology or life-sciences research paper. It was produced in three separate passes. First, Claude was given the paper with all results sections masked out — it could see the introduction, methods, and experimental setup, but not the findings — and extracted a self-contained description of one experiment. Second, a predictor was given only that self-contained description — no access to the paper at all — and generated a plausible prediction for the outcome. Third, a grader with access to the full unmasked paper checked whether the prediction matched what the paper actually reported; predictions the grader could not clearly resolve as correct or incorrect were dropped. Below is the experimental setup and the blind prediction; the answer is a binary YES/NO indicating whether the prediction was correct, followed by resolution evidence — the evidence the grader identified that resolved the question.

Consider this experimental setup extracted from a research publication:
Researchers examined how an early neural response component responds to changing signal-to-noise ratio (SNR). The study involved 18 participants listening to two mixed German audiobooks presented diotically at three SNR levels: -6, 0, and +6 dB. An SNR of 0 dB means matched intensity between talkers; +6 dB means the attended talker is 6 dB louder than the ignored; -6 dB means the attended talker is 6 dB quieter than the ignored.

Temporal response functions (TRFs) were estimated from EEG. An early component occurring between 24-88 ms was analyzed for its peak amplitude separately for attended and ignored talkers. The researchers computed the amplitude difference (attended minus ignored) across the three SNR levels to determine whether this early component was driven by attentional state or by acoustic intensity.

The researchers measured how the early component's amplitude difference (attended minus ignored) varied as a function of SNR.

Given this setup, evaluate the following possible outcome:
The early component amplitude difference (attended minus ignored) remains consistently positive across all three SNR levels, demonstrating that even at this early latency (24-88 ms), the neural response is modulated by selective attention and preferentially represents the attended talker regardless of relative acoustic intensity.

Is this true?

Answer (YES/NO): NO